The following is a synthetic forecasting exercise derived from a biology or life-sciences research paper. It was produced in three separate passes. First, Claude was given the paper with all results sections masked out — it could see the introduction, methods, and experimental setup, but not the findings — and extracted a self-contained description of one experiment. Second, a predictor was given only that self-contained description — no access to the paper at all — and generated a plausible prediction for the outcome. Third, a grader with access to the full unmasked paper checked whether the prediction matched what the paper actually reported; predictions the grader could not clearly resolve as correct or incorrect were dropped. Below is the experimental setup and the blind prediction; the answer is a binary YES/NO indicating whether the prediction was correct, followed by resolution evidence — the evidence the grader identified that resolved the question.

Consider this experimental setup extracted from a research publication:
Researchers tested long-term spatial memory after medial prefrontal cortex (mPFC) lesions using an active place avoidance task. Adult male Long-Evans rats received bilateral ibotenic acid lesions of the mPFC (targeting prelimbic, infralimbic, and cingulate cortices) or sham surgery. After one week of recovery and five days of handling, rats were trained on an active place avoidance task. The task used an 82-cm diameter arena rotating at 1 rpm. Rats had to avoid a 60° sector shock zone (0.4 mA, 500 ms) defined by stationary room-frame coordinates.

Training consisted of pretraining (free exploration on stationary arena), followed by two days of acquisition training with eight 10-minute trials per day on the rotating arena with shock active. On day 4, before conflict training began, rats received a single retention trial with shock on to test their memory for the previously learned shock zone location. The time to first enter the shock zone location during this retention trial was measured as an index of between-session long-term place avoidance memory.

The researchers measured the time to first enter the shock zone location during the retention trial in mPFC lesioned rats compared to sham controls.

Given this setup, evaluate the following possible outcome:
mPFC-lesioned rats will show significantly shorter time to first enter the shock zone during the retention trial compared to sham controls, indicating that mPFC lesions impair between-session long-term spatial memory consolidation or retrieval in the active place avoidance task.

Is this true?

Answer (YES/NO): NO